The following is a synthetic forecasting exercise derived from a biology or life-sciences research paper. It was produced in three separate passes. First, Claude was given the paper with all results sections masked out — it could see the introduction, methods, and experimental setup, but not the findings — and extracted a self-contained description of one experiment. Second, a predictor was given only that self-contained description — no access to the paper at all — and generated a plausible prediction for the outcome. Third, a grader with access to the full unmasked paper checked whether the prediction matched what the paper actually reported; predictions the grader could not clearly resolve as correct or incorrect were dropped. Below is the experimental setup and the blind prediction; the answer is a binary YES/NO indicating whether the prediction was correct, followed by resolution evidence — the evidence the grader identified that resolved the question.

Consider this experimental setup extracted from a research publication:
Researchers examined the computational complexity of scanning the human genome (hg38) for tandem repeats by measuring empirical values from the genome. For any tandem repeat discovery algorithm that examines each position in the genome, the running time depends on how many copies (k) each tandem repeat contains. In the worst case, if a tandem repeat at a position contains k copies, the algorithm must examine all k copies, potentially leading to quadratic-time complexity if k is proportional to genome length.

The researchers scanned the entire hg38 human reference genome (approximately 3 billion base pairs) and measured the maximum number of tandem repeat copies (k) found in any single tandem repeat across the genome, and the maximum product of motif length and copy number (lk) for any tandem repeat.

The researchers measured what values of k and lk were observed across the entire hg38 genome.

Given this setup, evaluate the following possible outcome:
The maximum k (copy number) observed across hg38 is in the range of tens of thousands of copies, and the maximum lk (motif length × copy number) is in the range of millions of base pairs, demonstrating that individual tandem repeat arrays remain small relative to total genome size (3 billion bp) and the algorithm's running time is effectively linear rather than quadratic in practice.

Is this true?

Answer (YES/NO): NO